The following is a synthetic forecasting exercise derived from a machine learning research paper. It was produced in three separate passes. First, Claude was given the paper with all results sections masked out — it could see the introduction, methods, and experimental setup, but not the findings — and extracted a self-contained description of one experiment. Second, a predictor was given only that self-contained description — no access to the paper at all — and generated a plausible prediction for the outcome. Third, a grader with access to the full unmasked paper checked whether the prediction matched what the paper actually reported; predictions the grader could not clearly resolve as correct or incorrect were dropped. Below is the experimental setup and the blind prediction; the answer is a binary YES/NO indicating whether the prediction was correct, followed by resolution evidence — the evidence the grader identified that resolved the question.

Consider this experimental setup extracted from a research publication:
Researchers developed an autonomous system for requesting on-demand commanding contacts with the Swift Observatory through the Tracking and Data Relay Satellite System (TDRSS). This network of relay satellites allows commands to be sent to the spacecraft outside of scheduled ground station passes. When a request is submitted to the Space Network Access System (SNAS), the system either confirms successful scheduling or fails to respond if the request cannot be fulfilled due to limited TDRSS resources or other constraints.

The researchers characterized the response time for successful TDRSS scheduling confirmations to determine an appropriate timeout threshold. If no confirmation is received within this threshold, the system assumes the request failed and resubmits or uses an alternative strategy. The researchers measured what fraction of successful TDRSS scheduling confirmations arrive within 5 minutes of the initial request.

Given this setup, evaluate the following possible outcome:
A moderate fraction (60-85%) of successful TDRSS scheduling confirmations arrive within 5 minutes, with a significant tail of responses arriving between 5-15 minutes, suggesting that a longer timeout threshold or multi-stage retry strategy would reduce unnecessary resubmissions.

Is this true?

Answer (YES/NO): NO